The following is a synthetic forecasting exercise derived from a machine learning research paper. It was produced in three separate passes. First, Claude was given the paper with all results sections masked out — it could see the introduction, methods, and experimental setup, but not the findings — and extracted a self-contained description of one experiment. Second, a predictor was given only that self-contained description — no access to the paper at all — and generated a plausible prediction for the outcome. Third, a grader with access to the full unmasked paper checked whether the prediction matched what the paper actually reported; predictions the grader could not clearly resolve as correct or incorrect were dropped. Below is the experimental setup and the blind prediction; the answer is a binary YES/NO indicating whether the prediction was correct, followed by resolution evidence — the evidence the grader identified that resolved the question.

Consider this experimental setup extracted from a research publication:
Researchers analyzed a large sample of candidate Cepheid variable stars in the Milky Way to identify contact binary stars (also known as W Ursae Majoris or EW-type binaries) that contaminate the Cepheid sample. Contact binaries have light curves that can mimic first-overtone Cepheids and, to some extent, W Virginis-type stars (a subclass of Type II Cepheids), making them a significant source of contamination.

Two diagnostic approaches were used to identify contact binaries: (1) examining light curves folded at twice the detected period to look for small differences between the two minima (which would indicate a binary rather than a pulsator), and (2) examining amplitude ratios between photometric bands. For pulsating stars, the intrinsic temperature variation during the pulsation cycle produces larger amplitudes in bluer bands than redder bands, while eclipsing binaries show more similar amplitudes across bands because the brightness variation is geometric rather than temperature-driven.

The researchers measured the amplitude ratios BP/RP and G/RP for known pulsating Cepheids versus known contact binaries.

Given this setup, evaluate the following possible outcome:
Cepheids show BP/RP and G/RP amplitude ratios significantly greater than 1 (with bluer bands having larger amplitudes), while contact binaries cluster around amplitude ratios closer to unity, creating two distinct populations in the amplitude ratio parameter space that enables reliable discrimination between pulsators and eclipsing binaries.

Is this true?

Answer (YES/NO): YES